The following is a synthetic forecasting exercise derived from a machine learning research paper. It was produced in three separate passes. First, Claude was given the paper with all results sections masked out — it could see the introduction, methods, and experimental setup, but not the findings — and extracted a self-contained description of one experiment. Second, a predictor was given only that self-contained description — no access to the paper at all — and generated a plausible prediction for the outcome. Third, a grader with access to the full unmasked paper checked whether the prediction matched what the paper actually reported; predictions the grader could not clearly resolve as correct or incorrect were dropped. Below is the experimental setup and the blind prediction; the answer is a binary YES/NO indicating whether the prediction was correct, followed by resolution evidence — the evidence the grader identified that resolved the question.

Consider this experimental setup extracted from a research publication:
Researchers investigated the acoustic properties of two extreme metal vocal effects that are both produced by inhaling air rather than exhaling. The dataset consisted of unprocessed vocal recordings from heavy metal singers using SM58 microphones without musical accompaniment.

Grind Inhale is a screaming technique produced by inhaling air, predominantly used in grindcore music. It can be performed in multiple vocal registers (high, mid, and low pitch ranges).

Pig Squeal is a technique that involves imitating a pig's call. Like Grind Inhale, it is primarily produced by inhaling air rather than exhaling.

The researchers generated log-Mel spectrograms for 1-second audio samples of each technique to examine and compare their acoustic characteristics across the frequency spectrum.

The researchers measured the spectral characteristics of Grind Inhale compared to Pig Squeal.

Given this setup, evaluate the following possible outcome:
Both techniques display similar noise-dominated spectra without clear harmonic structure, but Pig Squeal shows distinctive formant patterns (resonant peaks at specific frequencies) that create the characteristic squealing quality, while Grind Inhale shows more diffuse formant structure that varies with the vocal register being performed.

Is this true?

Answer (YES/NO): NO